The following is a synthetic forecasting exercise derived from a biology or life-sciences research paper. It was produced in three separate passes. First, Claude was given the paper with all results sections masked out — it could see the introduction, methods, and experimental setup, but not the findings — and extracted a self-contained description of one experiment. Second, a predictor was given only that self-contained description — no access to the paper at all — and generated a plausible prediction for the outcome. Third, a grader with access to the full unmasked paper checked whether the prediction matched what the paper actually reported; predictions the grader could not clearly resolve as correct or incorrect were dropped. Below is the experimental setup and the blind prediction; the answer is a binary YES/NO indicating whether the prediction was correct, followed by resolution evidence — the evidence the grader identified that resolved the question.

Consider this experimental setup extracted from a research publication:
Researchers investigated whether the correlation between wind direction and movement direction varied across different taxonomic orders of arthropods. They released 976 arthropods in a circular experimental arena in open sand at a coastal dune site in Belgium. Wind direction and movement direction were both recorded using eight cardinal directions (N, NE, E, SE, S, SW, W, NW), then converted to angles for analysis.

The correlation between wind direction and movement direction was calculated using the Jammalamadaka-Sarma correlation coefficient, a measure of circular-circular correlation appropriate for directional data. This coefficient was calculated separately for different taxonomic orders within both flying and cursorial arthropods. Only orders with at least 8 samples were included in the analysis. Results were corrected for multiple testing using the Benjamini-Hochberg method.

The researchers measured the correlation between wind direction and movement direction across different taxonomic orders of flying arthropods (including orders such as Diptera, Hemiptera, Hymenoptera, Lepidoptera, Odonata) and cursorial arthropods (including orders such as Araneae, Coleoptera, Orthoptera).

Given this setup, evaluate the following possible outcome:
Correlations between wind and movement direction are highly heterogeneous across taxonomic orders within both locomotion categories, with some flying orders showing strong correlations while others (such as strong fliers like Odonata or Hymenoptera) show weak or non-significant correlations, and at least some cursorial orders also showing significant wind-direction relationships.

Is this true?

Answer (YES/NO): NO